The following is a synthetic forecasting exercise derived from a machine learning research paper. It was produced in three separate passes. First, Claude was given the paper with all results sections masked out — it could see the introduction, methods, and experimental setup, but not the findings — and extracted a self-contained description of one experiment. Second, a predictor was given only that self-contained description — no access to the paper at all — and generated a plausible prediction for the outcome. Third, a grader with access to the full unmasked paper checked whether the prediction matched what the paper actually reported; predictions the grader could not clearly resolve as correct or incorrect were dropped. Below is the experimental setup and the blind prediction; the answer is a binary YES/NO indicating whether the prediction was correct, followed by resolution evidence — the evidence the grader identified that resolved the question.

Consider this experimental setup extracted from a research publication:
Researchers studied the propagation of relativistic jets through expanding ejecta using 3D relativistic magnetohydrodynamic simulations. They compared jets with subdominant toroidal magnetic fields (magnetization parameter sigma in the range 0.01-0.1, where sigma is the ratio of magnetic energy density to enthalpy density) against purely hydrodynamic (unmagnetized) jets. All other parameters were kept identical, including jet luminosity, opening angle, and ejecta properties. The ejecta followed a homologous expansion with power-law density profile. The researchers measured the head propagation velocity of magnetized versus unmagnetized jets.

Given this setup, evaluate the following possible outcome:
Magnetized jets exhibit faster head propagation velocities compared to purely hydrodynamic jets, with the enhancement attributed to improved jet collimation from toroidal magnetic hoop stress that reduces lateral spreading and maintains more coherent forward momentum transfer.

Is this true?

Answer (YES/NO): NO